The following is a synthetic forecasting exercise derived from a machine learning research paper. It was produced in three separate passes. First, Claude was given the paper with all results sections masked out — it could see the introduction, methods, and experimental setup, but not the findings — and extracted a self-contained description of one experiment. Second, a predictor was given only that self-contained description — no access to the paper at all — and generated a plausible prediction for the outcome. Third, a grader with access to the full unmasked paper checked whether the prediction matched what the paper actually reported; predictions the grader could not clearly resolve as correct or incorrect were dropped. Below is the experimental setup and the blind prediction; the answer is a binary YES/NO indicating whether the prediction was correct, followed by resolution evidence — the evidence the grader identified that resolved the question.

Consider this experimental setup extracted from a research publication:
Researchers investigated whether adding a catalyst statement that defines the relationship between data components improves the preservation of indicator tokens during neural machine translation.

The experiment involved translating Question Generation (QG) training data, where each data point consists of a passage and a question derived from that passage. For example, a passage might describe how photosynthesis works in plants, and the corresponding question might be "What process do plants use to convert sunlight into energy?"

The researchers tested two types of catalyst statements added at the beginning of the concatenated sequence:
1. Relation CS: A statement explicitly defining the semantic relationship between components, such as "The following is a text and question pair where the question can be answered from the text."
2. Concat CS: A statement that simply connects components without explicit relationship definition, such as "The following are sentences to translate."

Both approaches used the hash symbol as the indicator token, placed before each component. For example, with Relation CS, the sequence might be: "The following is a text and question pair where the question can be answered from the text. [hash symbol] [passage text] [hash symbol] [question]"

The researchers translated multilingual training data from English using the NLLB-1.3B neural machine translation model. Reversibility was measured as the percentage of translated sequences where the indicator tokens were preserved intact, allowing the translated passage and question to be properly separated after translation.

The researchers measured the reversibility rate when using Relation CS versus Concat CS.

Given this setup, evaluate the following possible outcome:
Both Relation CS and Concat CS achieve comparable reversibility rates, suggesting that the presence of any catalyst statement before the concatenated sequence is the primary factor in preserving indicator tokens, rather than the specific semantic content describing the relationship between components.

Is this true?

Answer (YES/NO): NO